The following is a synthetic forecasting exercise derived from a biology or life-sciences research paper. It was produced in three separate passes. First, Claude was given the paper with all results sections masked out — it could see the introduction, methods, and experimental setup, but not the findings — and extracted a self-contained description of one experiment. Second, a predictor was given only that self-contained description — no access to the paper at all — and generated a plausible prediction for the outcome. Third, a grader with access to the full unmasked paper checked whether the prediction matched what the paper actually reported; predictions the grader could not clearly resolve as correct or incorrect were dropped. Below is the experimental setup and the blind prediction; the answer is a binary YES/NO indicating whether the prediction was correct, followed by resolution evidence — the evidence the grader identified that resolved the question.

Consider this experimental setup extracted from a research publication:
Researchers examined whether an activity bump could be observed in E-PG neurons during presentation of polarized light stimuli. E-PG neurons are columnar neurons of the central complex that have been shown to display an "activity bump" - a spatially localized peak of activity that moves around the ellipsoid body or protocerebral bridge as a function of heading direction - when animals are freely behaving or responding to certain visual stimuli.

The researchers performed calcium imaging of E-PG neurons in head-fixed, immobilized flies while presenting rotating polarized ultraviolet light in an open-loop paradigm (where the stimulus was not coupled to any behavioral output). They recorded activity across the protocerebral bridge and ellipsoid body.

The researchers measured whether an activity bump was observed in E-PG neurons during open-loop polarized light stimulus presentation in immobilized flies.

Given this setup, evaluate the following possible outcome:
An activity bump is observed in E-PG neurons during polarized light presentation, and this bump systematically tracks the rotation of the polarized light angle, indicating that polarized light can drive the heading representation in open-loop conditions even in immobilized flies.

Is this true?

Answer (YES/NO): NO